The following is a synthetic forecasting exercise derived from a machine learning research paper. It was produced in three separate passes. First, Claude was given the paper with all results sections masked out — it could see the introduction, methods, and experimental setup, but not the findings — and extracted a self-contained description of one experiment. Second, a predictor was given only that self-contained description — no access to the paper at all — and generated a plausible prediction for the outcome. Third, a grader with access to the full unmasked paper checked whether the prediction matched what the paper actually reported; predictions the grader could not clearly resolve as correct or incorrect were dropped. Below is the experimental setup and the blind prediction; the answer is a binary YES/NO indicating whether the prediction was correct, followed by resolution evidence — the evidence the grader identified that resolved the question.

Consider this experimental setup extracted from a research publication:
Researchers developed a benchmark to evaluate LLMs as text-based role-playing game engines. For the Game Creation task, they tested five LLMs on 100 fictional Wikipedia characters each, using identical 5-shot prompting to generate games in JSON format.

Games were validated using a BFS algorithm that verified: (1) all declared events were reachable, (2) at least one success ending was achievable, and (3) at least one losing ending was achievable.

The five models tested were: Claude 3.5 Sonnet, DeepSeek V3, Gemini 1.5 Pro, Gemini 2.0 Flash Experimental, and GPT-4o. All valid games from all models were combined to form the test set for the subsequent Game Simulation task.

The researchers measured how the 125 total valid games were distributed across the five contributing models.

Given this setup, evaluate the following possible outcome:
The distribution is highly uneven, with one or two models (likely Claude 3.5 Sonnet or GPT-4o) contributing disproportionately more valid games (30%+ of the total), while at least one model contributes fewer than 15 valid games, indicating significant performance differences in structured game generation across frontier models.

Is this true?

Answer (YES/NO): NO